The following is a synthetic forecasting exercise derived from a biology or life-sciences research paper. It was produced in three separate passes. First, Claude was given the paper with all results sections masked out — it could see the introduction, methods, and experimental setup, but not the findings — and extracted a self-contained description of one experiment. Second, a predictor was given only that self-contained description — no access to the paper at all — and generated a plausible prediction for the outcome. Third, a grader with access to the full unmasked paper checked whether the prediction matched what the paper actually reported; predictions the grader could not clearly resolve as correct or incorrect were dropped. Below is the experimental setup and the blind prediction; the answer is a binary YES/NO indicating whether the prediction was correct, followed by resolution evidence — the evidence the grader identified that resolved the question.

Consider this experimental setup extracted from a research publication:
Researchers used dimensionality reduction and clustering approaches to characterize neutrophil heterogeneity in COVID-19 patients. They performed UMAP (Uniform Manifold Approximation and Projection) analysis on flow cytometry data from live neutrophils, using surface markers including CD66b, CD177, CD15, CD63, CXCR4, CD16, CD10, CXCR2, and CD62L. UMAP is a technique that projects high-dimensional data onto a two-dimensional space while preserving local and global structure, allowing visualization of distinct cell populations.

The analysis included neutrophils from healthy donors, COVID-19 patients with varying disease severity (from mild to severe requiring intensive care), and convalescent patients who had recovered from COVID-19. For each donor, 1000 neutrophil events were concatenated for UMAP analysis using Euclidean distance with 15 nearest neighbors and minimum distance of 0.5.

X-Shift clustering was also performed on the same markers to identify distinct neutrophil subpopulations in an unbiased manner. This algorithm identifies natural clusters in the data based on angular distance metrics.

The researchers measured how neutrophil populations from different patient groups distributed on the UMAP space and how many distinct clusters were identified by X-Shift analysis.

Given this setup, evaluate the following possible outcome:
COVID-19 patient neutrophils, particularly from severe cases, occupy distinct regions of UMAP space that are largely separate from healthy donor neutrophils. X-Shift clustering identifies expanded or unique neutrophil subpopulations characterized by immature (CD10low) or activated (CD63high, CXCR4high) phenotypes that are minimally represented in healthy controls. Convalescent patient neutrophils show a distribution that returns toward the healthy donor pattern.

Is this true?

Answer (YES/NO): NO